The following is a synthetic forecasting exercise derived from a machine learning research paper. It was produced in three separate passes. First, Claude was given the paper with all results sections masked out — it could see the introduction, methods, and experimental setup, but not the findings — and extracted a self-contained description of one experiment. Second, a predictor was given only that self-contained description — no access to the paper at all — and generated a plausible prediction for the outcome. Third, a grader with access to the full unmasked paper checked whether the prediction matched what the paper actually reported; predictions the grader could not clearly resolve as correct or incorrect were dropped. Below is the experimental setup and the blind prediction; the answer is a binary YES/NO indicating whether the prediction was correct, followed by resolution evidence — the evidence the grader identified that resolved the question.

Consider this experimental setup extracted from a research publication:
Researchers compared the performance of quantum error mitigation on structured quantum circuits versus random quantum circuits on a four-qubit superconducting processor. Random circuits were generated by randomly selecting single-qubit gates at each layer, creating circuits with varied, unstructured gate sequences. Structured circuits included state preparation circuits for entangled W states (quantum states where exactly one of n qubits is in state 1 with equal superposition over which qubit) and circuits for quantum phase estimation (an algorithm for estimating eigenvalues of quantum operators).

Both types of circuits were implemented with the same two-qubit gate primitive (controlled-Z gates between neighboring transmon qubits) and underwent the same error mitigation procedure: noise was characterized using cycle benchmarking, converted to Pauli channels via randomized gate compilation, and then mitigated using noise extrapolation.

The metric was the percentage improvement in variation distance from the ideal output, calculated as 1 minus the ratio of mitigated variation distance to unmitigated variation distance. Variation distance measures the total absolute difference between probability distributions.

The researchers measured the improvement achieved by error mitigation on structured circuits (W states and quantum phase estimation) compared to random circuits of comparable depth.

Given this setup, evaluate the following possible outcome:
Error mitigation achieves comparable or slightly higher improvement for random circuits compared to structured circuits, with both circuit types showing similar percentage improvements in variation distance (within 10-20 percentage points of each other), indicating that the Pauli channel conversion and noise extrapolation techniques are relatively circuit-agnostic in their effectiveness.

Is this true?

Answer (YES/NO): NO